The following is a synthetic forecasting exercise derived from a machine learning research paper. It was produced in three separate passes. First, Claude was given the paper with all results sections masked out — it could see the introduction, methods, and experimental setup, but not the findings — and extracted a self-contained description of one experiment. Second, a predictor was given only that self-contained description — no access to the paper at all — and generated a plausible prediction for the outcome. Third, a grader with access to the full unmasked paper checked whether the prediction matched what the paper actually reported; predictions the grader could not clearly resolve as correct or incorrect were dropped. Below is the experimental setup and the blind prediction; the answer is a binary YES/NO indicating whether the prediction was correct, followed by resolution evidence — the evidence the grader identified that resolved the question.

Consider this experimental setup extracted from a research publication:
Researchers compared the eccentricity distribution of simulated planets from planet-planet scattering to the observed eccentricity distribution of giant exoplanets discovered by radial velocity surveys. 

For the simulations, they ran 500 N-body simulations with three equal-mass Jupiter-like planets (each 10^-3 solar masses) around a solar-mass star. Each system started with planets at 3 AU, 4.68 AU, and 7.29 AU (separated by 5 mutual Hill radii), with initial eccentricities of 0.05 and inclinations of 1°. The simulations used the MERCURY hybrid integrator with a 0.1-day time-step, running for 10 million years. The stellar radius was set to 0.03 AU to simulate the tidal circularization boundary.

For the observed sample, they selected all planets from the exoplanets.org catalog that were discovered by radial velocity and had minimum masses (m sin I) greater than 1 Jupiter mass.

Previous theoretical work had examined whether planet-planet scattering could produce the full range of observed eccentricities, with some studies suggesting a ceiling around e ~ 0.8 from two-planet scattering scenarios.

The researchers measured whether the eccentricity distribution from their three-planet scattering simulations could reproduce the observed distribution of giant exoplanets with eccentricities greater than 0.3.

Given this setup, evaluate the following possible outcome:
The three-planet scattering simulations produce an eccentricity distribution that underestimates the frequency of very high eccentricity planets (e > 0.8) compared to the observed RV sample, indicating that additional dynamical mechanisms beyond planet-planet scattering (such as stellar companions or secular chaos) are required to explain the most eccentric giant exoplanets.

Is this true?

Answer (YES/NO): NO